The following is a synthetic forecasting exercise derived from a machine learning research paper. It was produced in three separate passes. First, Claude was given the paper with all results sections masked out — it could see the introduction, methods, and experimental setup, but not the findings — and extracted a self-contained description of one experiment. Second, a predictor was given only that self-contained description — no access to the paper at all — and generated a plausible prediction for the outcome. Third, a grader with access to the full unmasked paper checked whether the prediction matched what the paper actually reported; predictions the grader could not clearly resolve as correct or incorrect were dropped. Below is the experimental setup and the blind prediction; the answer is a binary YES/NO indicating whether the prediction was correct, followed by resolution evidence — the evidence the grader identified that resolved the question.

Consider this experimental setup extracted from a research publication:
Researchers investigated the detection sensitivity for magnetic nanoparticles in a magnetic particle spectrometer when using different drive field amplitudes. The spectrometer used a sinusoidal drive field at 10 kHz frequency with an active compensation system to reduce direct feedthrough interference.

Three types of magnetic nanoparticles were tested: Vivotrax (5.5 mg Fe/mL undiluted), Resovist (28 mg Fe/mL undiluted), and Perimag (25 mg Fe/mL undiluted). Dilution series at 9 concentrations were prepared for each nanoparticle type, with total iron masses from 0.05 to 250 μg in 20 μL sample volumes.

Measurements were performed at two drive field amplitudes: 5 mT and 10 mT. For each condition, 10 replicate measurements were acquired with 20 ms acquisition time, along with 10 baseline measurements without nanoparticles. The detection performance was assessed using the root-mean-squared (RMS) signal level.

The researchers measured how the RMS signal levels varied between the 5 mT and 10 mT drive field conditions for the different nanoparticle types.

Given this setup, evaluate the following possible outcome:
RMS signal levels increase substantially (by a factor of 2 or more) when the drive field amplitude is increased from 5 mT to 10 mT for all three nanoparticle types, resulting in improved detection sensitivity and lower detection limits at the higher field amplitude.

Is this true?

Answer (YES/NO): NO